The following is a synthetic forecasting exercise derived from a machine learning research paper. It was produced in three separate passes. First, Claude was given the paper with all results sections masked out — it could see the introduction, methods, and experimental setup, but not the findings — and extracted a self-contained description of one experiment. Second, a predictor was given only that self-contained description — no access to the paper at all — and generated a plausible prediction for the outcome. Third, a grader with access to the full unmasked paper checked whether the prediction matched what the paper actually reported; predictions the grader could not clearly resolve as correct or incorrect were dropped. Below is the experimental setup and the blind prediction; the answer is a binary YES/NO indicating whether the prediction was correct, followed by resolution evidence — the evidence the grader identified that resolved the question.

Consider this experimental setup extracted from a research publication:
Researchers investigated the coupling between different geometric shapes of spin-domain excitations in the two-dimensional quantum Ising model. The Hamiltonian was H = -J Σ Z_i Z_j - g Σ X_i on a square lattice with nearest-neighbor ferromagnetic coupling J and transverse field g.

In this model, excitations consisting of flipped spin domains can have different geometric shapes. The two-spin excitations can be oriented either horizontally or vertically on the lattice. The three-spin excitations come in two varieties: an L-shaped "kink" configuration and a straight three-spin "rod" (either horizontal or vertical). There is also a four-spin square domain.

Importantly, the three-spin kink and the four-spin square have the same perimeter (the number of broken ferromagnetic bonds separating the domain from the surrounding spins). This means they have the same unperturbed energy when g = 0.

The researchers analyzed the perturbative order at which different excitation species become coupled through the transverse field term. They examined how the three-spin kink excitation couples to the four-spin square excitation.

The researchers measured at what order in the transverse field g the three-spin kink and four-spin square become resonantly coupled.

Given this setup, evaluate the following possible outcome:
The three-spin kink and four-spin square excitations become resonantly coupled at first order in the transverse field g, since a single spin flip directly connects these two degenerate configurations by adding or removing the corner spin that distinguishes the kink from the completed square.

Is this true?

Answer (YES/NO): YES